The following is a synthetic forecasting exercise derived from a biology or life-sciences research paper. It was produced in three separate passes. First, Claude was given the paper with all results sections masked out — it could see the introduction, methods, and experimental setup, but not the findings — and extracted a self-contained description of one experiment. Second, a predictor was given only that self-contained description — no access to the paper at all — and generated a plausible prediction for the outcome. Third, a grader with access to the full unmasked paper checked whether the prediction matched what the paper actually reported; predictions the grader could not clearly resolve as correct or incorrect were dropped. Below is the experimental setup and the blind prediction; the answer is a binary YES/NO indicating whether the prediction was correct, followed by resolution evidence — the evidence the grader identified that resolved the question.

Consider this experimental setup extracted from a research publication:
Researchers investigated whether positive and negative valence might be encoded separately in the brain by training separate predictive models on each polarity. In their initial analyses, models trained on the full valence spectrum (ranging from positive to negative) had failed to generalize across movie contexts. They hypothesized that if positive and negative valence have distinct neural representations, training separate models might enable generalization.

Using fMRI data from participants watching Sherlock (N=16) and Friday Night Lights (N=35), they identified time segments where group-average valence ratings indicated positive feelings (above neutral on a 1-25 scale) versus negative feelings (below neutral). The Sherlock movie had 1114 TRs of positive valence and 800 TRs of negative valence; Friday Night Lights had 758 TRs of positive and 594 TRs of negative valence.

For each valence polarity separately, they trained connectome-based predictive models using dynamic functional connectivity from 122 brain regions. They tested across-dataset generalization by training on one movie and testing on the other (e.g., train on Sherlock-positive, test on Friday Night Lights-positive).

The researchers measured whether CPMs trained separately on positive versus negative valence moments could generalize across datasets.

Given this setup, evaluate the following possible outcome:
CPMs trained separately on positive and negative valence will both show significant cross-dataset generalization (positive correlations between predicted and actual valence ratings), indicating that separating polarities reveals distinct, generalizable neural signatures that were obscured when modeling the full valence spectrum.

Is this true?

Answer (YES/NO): NO